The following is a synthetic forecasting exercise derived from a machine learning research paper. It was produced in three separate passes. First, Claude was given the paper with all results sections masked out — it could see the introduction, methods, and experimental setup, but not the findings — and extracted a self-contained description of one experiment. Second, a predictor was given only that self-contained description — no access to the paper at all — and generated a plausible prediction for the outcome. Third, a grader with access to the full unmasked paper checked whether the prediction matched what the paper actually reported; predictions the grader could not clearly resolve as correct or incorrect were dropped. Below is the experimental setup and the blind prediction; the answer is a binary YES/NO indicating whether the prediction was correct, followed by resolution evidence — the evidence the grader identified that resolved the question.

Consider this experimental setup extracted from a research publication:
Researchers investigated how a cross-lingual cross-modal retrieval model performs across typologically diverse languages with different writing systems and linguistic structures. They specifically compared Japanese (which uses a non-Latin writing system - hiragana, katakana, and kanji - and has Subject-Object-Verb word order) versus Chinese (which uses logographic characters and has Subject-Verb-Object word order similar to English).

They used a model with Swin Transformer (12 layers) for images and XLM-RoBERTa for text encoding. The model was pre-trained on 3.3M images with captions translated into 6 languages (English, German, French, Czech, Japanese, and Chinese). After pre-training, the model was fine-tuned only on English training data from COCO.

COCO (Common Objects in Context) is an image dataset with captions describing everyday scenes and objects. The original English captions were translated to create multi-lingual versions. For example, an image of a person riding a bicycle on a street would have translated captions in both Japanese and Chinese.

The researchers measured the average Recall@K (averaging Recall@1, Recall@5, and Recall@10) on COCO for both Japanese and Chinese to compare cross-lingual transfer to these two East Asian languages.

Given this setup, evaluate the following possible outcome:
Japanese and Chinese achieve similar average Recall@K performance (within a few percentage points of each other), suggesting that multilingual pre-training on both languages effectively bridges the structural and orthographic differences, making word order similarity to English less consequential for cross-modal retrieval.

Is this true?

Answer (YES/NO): YES